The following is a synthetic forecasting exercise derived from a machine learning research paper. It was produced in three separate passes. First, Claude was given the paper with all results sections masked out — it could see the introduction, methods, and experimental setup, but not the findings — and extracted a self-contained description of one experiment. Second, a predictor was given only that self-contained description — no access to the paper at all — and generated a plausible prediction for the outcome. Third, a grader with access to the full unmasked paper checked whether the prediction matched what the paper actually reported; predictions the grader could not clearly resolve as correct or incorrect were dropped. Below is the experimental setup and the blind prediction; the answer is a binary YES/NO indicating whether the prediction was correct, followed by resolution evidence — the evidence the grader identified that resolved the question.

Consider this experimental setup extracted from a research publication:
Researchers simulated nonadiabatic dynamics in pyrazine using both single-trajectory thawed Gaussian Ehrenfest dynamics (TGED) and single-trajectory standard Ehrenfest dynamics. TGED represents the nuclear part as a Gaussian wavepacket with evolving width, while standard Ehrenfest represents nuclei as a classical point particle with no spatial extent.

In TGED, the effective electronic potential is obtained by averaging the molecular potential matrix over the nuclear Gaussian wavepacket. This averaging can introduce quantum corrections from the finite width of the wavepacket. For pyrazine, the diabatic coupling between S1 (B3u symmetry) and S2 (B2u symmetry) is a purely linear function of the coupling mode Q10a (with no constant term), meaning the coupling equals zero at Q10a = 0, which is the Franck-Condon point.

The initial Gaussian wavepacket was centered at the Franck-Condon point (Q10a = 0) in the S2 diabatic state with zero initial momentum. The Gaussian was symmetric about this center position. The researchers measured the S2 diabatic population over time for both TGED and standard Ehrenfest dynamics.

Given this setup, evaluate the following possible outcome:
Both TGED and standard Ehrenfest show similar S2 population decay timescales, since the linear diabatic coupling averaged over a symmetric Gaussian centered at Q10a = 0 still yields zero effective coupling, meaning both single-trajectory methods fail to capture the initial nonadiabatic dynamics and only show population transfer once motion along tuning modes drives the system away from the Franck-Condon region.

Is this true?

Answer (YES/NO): NO